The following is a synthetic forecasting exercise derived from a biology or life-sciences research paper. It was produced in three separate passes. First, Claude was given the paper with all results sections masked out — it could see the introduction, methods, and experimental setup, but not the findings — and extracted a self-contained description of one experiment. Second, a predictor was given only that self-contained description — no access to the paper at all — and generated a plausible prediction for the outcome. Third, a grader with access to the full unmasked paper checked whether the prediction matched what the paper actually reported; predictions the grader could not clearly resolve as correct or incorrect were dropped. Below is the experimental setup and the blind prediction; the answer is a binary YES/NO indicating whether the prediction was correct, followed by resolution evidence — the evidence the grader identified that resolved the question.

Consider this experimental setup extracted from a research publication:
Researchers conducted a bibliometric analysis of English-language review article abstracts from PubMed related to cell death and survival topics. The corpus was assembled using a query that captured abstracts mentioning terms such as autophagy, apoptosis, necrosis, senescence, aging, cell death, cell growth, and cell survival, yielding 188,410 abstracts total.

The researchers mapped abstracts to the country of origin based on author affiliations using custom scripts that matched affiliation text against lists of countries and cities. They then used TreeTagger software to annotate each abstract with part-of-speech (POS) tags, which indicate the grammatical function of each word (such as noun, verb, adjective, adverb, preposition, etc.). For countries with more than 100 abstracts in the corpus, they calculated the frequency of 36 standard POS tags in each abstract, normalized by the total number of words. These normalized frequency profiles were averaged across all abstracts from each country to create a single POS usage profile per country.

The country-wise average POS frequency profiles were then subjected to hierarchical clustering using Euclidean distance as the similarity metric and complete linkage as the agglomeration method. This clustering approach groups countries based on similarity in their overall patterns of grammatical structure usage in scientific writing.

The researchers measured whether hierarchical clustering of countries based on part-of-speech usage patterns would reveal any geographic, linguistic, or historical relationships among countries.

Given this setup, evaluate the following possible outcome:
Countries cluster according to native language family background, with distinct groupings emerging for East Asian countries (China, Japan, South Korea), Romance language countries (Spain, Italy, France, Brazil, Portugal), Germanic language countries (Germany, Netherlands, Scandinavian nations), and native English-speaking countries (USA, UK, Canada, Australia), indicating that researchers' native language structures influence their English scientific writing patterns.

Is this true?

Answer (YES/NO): NO